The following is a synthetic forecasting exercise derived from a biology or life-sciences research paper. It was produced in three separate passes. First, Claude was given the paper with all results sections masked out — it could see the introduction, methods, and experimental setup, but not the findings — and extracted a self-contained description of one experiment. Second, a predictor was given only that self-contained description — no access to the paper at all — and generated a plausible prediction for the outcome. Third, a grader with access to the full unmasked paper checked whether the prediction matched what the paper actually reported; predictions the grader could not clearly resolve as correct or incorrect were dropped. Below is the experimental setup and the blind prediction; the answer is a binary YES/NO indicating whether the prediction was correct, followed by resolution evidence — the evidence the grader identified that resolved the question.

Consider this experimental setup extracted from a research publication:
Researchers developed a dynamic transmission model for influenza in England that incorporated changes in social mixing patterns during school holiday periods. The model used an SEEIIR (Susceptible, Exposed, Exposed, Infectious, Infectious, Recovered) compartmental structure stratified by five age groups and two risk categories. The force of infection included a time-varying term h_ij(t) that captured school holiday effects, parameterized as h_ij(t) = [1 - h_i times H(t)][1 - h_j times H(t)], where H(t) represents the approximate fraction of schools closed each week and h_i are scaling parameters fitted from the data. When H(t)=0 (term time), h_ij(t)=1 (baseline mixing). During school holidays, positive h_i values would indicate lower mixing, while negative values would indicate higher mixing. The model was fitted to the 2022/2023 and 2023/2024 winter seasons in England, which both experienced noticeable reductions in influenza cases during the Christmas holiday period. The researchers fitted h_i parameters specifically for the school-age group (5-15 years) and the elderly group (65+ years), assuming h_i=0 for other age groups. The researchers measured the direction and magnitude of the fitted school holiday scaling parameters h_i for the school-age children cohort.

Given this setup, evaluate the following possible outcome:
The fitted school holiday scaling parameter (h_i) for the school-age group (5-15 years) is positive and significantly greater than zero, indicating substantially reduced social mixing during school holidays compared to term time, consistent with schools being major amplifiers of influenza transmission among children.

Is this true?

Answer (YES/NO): YES